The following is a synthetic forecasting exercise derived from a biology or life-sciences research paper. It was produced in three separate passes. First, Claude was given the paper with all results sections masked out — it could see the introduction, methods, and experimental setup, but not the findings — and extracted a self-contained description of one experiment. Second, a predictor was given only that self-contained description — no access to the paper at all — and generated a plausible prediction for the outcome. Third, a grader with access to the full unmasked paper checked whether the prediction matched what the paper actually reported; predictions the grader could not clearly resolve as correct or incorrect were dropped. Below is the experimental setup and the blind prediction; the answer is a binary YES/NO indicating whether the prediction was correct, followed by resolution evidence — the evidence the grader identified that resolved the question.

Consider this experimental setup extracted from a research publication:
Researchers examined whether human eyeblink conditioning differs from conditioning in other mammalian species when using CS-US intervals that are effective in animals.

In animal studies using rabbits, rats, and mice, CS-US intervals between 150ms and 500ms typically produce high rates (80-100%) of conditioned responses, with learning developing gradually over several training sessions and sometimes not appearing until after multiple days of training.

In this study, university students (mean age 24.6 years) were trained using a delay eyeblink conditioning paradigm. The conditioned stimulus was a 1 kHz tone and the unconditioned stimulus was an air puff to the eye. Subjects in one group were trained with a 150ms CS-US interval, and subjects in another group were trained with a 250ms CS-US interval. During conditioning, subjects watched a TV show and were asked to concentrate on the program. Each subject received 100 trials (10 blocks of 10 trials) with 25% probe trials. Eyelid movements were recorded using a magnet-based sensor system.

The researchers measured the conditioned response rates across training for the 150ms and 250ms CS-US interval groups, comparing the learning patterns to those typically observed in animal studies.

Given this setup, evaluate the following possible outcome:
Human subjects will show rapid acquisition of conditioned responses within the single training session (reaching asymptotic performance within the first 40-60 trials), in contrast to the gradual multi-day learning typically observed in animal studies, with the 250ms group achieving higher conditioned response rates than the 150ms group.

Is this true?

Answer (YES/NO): NO